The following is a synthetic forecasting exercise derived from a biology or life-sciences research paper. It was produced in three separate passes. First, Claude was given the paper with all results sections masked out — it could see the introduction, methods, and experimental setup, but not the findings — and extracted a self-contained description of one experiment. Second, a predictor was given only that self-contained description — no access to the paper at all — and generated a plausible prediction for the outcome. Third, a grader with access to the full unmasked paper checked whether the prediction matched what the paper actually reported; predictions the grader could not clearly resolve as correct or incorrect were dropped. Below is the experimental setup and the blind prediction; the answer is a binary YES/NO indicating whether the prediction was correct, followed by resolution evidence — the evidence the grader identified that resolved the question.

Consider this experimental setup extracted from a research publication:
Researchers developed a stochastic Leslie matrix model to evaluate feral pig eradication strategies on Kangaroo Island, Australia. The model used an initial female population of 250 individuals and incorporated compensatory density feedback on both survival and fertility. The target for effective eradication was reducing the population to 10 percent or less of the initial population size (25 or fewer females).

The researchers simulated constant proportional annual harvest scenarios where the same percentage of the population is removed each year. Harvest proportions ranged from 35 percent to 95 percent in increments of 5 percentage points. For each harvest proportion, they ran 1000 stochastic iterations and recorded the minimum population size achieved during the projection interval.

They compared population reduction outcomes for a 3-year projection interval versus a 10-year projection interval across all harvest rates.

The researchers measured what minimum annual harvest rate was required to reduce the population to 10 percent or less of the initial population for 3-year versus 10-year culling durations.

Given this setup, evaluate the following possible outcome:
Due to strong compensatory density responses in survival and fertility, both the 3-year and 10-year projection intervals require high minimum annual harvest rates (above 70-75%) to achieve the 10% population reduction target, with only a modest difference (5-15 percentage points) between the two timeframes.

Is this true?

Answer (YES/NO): NO